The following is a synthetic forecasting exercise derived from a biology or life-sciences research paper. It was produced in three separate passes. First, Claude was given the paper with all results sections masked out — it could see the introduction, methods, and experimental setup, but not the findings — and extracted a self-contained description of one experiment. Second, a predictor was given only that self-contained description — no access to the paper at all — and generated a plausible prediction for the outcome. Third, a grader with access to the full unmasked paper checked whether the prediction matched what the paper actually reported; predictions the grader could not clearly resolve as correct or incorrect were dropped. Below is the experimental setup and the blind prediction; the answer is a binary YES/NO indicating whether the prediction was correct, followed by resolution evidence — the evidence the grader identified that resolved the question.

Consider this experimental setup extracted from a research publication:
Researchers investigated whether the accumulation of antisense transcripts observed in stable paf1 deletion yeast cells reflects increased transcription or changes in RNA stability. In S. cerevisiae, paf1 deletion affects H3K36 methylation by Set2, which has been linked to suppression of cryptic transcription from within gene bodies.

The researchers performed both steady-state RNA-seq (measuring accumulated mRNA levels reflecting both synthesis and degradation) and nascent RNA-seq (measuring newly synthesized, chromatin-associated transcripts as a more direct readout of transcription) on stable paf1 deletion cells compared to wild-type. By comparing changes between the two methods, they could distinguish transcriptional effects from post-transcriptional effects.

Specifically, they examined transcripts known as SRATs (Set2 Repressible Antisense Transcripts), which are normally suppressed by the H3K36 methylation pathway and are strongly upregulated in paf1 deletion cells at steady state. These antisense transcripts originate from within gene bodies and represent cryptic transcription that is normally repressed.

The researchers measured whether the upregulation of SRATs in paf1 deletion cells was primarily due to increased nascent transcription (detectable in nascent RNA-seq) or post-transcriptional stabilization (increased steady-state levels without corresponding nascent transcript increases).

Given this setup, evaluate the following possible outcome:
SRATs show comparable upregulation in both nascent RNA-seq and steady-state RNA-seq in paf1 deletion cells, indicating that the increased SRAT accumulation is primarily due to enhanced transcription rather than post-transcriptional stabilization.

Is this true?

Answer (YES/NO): YES